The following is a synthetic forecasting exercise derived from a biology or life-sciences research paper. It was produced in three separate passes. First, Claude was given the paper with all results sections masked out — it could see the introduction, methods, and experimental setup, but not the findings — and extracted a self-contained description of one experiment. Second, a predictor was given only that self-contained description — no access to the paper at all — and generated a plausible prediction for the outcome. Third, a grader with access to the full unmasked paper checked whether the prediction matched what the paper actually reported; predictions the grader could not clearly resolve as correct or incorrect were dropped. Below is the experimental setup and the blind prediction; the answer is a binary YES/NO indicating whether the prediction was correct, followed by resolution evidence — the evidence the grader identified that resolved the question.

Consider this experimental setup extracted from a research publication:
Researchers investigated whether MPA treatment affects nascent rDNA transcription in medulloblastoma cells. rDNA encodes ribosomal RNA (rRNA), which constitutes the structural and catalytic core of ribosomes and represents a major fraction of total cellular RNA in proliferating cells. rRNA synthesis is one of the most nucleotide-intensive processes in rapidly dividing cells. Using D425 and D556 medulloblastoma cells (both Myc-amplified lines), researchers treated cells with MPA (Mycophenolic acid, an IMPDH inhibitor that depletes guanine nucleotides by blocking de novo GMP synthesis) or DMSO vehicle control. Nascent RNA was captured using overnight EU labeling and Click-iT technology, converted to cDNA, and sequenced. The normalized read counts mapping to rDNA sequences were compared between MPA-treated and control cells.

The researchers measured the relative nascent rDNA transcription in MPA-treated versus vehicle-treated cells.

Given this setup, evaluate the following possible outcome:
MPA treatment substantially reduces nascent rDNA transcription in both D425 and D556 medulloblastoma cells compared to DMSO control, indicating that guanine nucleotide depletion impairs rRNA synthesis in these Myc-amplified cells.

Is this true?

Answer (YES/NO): YES